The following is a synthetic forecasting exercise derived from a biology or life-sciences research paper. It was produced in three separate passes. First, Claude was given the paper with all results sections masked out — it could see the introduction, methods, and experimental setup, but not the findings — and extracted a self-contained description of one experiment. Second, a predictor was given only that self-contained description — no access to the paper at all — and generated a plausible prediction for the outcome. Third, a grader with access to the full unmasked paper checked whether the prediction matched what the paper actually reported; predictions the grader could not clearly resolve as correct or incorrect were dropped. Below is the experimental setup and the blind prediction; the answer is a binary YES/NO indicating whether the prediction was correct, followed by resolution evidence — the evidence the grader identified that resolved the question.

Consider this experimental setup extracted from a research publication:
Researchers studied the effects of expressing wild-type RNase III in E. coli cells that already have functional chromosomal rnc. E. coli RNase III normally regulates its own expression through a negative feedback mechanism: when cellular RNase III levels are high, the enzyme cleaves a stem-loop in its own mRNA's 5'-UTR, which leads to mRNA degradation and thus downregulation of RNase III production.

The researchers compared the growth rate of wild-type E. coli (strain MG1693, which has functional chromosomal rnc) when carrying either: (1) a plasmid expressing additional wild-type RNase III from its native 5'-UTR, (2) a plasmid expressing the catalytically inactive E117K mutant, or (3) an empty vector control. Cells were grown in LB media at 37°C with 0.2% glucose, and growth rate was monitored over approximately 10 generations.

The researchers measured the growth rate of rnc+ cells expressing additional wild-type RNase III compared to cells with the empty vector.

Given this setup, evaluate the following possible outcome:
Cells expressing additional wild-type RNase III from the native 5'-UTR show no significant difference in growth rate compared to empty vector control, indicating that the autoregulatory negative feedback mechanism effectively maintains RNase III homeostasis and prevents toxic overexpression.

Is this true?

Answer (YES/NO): YES